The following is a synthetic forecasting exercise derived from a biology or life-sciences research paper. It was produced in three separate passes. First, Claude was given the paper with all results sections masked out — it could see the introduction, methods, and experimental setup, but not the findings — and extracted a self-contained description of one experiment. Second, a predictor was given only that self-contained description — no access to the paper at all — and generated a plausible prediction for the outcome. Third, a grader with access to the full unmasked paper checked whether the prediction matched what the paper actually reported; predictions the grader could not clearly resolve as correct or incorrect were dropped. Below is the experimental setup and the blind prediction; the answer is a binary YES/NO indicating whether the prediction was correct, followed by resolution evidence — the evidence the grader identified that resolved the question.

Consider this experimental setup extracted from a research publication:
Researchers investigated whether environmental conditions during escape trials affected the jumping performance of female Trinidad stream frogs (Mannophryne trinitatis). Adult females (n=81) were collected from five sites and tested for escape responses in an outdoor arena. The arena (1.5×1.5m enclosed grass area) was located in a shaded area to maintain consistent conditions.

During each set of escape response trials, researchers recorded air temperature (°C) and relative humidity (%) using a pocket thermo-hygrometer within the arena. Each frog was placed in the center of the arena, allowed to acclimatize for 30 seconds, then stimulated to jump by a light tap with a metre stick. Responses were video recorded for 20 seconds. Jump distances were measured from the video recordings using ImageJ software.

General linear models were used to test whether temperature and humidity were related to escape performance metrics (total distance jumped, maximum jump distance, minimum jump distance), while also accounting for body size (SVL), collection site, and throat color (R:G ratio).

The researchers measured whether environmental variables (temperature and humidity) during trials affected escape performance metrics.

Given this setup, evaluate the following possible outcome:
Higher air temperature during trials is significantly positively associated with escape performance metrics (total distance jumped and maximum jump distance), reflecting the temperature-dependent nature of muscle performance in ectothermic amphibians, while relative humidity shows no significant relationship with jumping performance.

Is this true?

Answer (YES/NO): NO